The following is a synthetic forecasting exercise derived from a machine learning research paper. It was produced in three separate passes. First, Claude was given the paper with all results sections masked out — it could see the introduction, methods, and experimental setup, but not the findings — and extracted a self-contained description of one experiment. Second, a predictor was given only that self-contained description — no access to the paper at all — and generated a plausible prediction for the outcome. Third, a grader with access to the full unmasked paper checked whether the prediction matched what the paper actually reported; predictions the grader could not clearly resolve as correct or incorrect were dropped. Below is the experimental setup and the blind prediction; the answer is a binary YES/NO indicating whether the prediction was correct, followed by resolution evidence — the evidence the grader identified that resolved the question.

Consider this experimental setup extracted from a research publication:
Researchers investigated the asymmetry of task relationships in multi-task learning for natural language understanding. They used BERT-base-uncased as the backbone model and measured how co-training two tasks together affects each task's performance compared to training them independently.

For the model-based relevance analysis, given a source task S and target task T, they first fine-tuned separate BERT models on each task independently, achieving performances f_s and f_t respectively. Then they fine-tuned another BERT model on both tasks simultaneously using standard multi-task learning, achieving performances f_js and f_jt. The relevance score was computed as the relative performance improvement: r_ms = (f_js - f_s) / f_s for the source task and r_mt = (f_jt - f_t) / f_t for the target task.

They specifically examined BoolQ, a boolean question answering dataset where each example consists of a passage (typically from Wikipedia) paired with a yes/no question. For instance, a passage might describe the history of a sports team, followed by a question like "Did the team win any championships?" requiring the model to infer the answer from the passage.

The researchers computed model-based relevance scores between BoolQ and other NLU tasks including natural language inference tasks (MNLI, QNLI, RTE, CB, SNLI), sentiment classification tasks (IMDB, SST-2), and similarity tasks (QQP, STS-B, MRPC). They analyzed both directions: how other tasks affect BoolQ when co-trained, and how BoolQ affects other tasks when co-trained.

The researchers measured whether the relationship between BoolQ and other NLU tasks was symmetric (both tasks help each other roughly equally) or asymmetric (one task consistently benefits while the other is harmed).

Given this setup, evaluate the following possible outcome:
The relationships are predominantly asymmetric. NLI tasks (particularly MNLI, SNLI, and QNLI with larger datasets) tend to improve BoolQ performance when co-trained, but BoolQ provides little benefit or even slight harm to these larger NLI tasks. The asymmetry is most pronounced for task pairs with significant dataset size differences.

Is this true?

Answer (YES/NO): NO